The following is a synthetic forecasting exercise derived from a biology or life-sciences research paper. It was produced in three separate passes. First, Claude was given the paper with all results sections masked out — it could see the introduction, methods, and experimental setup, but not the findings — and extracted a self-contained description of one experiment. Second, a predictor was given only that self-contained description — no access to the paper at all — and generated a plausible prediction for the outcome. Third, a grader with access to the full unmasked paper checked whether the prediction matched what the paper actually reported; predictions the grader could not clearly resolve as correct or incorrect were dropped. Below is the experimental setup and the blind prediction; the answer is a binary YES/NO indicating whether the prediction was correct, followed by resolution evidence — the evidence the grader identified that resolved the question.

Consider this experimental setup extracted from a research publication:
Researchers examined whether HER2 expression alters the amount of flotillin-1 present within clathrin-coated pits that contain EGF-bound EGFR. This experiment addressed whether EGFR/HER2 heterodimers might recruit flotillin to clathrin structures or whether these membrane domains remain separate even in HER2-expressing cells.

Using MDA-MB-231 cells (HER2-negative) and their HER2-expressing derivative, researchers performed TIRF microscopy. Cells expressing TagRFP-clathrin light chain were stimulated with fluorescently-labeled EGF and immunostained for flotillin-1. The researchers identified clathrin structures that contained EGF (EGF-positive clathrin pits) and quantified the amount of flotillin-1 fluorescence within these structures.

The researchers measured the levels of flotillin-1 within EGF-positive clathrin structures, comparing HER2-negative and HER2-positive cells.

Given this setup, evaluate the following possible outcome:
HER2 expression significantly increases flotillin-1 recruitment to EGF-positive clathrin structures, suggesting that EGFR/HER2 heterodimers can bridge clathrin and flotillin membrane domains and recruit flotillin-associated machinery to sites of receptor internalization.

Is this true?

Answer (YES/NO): NO